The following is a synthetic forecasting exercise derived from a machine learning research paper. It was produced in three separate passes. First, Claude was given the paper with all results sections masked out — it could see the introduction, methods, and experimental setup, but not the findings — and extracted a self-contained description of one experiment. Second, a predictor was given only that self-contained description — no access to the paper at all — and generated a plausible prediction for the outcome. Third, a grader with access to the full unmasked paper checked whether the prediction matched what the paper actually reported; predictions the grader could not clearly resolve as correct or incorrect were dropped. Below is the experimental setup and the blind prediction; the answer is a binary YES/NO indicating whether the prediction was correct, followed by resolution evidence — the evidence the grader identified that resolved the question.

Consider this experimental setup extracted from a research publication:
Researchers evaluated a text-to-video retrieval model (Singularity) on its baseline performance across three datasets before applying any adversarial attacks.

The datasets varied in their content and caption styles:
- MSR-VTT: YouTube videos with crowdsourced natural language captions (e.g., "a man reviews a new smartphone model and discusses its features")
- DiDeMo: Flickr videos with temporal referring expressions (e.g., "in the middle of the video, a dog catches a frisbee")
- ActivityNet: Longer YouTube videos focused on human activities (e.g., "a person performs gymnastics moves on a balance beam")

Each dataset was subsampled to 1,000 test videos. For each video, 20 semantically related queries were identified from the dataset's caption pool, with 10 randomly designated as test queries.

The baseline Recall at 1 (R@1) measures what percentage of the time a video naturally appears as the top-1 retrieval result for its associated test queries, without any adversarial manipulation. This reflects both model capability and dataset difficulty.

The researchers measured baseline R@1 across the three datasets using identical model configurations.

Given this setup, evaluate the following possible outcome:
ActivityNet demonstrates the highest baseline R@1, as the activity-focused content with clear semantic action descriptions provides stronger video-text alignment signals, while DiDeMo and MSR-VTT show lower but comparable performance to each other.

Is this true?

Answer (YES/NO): NO